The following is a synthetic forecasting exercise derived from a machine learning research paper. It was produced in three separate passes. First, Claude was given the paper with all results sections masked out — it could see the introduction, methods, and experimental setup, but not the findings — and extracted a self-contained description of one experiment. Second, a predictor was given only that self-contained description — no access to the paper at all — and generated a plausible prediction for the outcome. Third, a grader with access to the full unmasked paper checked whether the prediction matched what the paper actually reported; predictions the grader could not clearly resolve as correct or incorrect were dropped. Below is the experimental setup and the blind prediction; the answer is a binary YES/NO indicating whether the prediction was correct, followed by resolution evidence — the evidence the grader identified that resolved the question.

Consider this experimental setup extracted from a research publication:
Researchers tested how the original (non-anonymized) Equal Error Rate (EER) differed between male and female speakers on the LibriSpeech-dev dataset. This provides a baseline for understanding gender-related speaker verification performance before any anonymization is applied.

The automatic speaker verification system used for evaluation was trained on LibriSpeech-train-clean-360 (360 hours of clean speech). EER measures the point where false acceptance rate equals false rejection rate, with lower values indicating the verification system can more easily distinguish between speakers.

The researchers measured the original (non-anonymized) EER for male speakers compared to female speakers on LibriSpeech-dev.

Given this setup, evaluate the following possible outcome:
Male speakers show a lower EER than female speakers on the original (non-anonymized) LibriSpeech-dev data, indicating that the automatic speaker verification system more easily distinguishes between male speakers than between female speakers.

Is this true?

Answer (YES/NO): YES